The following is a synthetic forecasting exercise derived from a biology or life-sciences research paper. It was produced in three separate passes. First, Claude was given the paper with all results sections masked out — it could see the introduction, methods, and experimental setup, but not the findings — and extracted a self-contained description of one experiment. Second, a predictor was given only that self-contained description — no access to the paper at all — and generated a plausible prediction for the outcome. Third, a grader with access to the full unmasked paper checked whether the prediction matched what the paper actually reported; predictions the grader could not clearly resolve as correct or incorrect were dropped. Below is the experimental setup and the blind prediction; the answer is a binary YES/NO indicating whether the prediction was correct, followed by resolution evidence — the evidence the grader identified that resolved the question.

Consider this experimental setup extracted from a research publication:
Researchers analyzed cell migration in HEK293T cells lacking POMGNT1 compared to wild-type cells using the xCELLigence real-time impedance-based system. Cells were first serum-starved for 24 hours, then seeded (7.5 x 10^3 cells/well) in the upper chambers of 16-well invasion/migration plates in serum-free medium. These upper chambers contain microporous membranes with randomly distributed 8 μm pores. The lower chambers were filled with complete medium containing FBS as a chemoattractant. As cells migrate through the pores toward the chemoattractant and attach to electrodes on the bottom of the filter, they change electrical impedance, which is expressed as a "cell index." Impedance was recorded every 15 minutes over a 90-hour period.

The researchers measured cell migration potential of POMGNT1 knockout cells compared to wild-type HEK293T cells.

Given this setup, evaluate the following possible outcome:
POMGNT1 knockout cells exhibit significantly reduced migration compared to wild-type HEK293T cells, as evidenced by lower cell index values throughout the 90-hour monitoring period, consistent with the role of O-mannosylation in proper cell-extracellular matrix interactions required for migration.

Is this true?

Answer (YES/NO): YES